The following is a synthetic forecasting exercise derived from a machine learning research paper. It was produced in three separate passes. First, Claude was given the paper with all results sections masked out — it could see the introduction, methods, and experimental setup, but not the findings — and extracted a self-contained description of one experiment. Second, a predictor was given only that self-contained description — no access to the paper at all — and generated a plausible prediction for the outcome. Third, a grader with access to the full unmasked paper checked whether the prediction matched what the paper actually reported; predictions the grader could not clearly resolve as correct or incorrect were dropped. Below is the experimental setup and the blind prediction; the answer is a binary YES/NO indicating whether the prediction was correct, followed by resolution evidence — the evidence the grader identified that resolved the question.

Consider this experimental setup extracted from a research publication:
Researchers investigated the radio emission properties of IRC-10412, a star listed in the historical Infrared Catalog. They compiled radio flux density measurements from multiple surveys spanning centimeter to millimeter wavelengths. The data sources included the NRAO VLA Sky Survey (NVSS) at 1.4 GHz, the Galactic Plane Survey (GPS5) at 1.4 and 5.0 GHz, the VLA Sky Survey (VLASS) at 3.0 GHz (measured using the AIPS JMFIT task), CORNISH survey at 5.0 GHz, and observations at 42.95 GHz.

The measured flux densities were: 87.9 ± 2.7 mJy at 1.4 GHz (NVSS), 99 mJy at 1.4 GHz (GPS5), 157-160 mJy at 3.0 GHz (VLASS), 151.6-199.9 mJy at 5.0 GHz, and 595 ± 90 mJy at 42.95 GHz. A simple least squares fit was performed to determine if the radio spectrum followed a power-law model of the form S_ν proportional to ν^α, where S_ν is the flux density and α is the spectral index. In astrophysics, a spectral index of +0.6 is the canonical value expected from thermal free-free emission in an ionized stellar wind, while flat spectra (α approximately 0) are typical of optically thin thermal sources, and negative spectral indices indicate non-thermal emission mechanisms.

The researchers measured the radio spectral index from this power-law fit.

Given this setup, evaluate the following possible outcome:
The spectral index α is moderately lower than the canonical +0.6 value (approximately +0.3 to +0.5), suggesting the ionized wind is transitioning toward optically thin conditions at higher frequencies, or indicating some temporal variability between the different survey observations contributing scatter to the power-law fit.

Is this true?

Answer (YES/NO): NO